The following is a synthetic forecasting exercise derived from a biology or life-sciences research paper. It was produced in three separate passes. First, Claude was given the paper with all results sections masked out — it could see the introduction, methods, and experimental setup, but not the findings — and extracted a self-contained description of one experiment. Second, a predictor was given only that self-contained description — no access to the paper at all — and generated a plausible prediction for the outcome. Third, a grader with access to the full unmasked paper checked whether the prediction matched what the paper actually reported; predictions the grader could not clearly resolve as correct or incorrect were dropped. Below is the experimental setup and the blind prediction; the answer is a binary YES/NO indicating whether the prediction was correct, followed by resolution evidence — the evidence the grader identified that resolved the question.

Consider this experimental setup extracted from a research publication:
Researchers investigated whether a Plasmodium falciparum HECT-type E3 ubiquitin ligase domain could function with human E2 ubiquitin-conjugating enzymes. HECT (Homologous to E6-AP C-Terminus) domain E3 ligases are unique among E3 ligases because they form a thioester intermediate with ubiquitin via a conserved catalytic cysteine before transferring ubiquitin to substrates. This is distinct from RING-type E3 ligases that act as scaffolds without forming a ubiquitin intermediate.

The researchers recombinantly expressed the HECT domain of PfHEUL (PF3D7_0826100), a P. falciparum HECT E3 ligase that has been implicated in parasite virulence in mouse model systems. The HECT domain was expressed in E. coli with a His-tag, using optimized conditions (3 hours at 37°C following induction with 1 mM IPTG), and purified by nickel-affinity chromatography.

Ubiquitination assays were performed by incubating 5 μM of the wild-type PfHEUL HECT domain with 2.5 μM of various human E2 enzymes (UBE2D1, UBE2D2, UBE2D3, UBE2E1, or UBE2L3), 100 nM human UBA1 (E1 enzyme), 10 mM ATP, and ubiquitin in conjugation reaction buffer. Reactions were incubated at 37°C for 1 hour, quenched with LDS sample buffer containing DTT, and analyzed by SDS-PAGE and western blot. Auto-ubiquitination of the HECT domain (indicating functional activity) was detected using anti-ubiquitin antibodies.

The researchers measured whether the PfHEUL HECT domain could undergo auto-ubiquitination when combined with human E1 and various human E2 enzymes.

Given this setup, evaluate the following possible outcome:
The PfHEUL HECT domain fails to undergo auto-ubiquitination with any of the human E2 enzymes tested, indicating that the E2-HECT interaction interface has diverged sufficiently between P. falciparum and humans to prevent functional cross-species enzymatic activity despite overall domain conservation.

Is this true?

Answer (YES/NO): NO